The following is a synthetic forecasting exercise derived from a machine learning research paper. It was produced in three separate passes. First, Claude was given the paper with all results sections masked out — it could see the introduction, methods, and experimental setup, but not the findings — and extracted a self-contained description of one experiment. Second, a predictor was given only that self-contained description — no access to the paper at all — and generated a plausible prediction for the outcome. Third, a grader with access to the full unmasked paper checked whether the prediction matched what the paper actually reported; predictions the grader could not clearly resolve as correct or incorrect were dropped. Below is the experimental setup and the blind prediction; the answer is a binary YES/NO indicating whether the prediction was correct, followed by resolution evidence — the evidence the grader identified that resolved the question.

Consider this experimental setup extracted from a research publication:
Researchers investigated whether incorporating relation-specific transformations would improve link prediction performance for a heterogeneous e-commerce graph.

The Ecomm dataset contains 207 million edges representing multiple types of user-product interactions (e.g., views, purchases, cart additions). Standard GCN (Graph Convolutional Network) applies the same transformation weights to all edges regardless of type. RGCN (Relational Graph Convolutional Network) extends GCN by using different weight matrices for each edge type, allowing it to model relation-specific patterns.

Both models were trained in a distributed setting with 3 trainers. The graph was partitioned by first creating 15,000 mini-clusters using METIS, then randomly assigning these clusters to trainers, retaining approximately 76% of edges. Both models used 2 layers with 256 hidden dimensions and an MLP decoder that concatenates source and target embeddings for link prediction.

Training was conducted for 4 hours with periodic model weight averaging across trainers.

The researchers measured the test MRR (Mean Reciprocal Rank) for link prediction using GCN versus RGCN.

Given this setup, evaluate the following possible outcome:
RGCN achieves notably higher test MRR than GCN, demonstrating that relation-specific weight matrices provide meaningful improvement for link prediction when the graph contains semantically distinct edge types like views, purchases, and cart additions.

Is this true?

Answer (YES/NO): NO